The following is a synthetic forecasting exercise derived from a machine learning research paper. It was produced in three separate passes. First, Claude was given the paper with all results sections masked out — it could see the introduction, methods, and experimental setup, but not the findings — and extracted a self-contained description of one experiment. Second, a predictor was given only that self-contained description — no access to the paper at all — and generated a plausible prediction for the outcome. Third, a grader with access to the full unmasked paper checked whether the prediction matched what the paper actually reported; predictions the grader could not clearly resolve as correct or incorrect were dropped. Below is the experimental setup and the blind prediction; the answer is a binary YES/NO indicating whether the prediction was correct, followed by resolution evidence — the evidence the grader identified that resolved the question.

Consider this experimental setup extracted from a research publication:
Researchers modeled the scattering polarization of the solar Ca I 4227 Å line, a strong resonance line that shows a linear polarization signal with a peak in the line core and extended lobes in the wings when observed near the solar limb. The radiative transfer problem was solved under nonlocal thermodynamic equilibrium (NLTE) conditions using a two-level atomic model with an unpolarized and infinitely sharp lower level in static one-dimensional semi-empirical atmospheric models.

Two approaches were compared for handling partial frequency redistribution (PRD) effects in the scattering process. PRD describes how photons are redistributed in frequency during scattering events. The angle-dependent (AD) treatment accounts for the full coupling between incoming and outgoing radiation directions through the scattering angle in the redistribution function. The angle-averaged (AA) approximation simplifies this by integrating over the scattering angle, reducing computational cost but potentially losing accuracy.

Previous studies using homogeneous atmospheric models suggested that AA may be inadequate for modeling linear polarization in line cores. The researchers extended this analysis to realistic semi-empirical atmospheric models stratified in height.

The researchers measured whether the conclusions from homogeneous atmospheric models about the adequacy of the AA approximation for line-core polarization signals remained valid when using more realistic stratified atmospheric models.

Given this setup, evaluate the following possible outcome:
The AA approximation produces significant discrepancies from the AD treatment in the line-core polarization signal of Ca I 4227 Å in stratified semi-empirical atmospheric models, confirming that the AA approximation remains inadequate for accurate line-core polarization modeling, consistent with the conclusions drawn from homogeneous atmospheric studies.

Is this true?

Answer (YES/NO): YES